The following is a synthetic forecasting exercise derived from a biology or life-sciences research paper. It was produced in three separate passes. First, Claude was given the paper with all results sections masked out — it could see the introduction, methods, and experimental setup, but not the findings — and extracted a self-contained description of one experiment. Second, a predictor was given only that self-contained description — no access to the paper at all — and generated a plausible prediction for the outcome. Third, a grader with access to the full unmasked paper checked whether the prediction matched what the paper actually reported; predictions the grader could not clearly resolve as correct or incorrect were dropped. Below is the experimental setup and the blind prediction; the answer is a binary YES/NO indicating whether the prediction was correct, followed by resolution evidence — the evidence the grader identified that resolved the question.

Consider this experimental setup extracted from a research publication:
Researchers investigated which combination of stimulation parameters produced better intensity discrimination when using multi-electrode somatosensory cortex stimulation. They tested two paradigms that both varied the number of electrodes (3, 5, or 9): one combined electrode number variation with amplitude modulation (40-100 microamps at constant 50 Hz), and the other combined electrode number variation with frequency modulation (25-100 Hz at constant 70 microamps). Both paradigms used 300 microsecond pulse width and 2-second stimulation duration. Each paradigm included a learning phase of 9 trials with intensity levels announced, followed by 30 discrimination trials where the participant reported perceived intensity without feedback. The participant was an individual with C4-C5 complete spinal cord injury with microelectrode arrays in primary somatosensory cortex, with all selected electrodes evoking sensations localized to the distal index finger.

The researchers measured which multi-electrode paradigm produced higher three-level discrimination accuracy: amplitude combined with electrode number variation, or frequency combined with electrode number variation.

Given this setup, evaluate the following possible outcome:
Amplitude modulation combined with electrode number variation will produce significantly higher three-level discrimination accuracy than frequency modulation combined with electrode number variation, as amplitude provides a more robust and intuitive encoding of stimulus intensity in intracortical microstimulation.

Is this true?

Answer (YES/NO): YES